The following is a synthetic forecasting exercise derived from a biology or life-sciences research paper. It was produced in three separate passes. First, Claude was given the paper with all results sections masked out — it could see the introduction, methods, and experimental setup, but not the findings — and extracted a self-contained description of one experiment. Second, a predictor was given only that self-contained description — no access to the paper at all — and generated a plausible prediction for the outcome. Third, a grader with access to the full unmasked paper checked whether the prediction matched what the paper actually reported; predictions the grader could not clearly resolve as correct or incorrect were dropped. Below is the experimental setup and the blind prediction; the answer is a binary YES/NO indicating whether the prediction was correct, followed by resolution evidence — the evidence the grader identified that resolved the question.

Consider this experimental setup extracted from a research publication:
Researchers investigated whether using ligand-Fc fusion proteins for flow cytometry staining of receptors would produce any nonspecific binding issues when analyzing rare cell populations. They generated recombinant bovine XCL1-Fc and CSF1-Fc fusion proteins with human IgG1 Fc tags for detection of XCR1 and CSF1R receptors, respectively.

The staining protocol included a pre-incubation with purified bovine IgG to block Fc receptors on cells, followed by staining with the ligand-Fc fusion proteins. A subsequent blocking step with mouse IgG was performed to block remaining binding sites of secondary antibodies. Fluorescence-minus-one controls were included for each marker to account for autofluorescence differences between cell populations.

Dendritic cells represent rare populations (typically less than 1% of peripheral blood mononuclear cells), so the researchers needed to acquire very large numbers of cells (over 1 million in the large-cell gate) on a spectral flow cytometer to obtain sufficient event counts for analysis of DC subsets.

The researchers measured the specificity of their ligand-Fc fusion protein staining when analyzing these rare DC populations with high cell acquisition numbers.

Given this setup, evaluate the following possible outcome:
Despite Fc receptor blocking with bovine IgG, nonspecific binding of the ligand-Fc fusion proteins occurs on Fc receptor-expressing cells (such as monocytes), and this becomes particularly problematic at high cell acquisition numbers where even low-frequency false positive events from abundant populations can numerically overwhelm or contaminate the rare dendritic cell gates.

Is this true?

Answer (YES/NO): NO